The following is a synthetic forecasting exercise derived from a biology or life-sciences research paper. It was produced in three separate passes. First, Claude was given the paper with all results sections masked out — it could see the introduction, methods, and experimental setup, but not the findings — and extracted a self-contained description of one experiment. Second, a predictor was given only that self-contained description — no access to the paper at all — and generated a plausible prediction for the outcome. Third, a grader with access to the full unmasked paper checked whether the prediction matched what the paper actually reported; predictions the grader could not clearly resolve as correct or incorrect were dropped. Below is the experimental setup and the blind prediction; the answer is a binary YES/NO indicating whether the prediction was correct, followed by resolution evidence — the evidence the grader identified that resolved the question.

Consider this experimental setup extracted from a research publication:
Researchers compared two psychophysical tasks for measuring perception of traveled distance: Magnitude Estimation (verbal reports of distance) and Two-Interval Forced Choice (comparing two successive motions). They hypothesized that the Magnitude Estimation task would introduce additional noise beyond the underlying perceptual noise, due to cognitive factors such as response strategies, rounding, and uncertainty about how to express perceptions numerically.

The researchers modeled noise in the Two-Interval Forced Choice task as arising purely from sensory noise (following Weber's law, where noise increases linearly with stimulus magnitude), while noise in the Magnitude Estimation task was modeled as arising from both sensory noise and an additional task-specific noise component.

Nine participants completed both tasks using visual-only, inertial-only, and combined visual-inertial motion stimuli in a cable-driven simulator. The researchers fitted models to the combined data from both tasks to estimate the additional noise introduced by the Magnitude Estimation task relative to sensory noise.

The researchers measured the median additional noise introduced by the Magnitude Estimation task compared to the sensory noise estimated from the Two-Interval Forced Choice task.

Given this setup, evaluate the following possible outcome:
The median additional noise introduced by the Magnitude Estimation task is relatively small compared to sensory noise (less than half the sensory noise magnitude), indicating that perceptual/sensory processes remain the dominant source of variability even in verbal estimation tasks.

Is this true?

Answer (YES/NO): NO